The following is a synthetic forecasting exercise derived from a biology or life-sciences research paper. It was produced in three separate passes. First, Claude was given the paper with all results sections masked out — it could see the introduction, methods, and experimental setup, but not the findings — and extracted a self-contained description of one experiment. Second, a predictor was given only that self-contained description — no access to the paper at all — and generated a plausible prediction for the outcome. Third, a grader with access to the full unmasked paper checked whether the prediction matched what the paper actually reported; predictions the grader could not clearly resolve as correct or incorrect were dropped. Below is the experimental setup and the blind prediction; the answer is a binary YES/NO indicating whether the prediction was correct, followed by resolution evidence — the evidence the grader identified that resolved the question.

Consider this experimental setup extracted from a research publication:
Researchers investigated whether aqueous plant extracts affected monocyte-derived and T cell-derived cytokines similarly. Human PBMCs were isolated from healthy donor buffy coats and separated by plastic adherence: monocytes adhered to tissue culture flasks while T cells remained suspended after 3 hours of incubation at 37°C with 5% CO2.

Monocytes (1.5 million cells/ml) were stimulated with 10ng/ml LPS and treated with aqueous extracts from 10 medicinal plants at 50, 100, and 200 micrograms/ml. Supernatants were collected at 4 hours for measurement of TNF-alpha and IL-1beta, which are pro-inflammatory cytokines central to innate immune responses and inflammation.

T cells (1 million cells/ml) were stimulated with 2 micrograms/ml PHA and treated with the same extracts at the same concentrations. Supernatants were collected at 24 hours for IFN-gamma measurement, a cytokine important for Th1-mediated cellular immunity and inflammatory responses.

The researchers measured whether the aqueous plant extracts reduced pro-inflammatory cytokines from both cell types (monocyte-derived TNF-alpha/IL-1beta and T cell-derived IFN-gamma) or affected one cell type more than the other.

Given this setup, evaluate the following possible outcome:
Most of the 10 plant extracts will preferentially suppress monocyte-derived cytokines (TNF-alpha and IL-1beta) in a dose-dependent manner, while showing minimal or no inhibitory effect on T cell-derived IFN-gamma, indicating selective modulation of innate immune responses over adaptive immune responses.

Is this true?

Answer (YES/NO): NO